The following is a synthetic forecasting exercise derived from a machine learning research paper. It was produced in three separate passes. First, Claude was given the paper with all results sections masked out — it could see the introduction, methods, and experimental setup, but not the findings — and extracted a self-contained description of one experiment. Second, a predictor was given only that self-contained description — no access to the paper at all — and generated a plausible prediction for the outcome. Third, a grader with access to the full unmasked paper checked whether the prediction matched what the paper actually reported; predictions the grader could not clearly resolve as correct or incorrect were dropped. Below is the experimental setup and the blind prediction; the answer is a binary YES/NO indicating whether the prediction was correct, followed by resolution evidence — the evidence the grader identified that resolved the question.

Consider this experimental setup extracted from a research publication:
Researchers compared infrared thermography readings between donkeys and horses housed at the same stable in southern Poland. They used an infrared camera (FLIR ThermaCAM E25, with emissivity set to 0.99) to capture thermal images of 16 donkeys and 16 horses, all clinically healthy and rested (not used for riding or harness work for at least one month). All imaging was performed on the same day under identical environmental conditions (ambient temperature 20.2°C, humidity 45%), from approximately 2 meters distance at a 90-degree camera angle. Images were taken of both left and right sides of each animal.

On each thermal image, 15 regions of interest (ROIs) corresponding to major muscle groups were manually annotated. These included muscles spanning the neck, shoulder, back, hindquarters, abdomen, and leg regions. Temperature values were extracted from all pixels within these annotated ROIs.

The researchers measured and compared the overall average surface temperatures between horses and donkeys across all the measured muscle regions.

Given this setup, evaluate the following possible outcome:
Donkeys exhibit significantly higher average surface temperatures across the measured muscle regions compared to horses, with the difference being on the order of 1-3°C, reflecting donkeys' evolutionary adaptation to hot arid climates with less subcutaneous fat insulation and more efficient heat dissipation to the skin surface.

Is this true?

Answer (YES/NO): NO